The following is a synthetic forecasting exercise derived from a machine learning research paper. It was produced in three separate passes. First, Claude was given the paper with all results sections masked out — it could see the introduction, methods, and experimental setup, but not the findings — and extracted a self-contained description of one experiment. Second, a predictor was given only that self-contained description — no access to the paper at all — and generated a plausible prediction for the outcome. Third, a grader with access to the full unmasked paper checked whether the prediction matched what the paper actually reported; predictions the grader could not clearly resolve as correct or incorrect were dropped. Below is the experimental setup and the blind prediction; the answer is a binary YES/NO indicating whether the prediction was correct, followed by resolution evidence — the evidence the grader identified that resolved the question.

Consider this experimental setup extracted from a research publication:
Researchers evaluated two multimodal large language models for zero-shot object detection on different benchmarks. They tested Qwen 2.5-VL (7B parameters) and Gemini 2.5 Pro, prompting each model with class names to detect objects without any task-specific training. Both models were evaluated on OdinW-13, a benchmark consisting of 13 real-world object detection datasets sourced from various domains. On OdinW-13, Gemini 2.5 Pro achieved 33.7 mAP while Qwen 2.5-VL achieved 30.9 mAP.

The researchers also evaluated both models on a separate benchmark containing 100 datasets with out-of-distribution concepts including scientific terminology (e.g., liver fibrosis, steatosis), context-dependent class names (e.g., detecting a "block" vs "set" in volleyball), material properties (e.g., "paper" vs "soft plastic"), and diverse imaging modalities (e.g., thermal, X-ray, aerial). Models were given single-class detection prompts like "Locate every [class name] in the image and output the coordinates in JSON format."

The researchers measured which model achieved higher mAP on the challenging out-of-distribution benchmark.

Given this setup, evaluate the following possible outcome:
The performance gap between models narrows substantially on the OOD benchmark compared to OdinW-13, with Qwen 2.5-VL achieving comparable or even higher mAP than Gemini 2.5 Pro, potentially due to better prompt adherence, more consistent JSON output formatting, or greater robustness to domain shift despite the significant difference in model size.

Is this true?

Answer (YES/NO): YES